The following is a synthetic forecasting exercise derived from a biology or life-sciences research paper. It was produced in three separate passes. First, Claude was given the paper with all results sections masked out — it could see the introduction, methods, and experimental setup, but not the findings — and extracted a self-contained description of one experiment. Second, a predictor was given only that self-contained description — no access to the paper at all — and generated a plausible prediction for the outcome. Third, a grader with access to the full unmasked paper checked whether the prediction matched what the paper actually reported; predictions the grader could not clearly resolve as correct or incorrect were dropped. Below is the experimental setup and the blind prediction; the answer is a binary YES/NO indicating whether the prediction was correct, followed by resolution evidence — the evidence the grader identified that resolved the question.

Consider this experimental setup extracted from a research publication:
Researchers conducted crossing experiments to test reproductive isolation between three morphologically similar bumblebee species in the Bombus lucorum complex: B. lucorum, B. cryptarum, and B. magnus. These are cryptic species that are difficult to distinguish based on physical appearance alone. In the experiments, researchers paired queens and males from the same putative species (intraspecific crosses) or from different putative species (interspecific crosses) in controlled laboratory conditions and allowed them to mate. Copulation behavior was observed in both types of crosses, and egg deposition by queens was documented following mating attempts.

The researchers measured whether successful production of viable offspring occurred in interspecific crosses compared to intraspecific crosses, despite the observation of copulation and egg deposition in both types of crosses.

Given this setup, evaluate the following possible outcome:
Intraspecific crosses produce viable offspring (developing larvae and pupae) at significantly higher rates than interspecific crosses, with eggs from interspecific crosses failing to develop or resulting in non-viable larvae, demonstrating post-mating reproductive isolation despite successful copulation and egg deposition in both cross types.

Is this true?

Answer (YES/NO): YES